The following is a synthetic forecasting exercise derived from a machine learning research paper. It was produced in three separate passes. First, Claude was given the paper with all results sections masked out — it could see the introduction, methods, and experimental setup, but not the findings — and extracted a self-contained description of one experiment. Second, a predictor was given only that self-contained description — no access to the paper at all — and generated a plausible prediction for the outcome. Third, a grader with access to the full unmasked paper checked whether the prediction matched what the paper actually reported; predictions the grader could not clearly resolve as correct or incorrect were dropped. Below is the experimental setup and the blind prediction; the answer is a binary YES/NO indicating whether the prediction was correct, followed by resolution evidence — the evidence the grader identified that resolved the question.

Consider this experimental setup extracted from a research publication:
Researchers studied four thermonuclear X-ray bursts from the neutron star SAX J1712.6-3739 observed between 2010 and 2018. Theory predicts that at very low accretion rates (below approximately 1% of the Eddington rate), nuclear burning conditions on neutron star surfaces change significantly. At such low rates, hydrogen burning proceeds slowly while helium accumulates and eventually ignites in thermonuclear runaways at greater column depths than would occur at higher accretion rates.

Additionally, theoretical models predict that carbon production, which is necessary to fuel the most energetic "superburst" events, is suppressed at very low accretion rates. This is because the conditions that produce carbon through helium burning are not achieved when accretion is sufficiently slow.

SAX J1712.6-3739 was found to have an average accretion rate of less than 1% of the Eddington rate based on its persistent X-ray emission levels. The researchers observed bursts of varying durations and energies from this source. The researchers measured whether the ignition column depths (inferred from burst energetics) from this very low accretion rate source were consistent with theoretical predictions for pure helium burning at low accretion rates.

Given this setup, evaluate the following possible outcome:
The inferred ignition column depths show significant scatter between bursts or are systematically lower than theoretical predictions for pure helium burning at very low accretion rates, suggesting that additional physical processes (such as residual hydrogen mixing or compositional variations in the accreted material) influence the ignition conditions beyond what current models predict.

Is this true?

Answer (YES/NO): NO